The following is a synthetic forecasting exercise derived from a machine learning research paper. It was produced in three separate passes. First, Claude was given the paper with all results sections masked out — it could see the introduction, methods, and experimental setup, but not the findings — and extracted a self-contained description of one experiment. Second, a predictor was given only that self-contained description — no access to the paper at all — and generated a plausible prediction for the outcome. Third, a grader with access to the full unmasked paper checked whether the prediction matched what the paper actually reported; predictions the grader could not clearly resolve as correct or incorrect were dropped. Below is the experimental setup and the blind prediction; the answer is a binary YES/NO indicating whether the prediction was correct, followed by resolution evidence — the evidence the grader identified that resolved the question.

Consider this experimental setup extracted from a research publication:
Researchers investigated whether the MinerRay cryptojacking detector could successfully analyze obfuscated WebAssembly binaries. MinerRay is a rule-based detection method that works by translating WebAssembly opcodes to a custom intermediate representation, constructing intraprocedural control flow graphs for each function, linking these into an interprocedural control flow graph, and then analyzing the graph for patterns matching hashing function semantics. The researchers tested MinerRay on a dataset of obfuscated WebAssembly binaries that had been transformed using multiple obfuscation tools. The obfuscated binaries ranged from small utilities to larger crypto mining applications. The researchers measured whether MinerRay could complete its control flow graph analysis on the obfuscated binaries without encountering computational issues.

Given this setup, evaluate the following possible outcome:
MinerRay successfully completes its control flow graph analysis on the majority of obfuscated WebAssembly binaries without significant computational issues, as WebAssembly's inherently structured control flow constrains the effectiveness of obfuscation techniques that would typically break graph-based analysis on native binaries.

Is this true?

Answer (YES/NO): NO